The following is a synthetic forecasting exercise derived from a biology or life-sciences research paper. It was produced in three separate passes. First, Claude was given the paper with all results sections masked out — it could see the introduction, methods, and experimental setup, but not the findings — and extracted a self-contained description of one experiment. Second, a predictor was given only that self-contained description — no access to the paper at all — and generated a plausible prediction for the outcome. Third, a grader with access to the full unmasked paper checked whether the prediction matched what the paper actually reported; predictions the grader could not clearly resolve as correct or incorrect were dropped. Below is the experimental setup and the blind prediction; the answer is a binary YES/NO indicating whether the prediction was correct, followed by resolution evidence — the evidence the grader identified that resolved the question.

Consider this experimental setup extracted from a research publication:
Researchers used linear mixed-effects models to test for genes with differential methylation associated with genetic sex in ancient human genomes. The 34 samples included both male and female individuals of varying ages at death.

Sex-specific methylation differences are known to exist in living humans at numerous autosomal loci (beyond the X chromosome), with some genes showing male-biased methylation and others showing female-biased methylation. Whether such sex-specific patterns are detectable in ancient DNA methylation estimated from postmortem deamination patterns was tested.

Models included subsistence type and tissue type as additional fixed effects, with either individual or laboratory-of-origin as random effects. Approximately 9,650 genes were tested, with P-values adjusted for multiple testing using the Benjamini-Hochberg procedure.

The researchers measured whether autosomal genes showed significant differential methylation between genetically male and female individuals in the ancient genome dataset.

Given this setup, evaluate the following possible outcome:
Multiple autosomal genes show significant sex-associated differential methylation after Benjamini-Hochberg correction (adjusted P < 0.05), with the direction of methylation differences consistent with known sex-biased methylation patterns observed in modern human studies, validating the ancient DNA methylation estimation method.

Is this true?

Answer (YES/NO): NO